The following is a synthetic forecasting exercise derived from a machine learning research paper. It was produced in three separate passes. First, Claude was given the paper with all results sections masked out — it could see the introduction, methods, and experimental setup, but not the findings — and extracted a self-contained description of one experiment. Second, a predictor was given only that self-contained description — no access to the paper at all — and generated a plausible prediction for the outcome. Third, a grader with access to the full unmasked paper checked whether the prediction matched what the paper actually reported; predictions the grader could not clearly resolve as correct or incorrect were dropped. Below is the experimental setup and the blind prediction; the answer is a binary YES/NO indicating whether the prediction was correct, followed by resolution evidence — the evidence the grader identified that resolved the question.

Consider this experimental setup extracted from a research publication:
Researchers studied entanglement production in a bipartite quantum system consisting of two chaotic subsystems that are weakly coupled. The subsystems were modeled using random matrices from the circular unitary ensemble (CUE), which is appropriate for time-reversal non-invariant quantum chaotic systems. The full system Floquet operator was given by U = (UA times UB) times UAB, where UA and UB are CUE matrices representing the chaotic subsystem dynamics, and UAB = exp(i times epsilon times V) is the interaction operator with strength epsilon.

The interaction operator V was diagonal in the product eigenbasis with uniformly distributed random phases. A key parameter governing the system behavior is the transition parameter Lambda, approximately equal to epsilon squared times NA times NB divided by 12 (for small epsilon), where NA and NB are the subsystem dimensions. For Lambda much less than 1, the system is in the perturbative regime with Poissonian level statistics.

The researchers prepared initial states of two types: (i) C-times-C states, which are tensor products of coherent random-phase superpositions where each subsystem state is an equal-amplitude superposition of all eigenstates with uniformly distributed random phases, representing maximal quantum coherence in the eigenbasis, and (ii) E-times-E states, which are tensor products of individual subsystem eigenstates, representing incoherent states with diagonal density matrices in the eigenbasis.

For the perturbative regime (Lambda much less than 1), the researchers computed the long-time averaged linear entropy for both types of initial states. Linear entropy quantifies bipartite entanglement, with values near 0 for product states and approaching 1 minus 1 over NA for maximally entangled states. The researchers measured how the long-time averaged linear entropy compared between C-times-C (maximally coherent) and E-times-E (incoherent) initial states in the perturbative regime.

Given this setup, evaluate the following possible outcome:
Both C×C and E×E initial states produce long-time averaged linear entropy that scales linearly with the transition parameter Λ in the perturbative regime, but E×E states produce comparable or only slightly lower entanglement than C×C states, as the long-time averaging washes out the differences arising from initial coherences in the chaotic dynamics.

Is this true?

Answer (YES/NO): NO